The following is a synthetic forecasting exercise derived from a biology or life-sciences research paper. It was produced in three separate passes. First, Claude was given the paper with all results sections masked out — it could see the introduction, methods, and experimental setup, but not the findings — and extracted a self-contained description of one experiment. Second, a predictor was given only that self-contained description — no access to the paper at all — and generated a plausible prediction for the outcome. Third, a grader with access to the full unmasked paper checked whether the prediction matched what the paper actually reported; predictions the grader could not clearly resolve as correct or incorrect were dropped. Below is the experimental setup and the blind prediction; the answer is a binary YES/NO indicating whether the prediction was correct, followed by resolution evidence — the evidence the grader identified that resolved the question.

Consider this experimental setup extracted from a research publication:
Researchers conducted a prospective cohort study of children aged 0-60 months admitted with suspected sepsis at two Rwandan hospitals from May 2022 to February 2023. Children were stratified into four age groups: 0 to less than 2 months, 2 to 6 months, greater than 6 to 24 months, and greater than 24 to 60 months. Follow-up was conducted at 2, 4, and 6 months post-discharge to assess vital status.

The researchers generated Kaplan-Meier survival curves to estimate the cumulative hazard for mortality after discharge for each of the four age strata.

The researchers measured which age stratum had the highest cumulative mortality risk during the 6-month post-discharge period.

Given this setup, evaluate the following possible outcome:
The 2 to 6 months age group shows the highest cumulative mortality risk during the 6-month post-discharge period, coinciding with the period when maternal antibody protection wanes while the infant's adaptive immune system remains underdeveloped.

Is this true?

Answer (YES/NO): NO